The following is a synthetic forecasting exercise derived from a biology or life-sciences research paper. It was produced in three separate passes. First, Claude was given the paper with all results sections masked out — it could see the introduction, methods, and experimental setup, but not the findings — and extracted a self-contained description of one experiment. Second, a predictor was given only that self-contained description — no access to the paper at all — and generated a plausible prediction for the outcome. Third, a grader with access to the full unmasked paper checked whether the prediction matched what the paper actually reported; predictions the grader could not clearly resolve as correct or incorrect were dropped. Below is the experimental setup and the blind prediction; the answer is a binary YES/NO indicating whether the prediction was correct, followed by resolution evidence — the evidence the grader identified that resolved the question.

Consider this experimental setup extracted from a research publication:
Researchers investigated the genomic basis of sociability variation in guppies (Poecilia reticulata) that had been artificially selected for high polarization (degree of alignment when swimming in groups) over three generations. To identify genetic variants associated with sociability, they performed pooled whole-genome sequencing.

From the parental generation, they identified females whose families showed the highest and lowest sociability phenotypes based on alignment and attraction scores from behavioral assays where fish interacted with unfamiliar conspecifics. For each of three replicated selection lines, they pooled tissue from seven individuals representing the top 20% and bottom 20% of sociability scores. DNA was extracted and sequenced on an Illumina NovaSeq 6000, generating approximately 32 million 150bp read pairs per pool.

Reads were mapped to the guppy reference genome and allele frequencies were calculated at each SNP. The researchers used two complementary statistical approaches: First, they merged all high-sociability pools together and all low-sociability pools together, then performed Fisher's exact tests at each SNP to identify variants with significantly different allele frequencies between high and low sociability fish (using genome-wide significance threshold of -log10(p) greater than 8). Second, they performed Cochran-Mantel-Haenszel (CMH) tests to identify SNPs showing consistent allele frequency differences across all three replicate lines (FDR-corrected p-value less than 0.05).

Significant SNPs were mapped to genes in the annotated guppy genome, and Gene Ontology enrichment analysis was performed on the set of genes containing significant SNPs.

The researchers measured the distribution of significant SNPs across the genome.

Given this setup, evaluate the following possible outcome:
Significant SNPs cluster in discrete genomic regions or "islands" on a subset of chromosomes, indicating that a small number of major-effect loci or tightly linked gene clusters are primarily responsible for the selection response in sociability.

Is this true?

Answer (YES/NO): NO